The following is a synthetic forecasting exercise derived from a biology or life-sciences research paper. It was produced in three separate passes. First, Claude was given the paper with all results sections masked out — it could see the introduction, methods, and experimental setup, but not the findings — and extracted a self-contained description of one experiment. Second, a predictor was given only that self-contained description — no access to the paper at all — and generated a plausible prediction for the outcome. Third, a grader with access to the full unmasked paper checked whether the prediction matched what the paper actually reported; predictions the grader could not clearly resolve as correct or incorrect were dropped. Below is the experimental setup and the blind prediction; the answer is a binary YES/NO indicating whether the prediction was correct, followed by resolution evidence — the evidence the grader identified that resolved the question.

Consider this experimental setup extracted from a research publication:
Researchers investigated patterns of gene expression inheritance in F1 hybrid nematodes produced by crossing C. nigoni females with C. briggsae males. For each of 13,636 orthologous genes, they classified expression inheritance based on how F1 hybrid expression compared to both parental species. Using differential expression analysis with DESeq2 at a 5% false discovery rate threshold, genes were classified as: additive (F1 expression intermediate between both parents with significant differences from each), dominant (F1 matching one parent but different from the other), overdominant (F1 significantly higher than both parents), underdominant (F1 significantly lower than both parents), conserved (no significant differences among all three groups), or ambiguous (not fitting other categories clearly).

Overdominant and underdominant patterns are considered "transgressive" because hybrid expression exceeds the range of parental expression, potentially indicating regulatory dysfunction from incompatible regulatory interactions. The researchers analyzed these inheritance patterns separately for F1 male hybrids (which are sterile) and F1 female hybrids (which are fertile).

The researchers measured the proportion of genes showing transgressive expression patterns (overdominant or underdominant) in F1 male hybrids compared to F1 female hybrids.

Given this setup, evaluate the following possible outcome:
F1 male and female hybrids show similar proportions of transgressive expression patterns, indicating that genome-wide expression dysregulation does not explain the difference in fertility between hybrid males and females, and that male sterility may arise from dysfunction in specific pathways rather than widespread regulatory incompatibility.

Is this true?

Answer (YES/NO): NO